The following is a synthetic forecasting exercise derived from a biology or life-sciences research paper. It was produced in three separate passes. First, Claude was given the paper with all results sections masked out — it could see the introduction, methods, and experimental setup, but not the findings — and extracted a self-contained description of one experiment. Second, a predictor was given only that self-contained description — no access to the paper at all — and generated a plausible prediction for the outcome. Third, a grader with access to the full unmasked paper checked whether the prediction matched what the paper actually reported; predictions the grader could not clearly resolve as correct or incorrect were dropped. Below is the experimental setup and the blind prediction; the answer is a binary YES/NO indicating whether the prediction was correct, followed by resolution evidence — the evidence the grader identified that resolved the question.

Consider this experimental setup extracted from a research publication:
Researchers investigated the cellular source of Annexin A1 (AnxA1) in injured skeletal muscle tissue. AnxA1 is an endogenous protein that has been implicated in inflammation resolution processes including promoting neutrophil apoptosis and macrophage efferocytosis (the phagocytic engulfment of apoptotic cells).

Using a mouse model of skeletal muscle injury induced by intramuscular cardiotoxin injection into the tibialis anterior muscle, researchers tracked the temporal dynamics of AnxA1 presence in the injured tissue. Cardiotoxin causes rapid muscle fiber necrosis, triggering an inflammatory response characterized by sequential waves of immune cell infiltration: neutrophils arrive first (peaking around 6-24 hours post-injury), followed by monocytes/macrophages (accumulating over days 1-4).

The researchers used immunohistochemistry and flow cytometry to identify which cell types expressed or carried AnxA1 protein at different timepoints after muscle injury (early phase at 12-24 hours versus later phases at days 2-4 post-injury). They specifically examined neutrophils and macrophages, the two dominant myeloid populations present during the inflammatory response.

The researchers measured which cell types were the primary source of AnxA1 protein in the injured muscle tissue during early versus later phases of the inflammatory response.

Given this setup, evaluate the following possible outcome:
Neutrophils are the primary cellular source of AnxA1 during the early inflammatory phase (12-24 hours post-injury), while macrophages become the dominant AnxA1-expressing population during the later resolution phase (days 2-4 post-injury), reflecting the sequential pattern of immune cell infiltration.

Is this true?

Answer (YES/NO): YES